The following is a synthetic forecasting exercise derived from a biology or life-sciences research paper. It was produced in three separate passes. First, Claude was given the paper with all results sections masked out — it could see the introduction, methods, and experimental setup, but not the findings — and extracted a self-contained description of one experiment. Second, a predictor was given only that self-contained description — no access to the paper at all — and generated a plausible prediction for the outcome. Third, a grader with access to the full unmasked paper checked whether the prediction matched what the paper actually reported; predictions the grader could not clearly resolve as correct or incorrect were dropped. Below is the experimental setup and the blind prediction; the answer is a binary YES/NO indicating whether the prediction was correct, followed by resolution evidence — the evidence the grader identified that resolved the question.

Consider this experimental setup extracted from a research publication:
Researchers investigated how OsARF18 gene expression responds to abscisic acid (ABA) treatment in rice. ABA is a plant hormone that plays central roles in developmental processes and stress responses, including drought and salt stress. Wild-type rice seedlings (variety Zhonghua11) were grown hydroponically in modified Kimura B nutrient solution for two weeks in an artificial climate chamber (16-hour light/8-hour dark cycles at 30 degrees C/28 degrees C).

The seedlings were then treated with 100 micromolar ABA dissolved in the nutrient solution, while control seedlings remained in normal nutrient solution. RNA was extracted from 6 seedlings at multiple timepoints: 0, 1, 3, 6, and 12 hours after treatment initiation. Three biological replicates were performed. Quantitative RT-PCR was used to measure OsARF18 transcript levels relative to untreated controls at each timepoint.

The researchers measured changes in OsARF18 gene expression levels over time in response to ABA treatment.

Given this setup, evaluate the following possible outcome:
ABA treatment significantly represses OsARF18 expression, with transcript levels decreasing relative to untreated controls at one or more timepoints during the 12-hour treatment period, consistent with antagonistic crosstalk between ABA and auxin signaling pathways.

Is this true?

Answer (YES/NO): NO